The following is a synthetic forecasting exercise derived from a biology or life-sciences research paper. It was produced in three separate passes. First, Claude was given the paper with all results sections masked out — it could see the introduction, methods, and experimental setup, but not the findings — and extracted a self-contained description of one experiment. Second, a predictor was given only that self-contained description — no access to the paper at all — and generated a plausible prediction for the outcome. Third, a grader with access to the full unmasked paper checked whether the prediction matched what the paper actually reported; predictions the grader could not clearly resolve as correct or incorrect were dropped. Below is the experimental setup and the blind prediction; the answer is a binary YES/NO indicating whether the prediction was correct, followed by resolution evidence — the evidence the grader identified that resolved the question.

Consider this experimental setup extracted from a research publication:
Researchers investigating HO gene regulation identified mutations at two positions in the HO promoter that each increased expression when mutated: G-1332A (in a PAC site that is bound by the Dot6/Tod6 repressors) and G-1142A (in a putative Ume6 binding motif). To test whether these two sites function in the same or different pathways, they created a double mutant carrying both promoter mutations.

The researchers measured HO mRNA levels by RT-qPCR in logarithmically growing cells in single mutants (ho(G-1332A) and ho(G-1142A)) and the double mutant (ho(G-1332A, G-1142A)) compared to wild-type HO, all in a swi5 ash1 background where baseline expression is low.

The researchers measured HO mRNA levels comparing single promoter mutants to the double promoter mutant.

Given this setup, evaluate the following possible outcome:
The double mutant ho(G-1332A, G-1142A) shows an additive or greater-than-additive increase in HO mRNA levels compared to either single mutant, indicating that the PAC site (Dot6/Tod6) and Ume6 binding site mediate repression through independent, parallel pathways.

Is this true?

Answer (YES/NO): YES